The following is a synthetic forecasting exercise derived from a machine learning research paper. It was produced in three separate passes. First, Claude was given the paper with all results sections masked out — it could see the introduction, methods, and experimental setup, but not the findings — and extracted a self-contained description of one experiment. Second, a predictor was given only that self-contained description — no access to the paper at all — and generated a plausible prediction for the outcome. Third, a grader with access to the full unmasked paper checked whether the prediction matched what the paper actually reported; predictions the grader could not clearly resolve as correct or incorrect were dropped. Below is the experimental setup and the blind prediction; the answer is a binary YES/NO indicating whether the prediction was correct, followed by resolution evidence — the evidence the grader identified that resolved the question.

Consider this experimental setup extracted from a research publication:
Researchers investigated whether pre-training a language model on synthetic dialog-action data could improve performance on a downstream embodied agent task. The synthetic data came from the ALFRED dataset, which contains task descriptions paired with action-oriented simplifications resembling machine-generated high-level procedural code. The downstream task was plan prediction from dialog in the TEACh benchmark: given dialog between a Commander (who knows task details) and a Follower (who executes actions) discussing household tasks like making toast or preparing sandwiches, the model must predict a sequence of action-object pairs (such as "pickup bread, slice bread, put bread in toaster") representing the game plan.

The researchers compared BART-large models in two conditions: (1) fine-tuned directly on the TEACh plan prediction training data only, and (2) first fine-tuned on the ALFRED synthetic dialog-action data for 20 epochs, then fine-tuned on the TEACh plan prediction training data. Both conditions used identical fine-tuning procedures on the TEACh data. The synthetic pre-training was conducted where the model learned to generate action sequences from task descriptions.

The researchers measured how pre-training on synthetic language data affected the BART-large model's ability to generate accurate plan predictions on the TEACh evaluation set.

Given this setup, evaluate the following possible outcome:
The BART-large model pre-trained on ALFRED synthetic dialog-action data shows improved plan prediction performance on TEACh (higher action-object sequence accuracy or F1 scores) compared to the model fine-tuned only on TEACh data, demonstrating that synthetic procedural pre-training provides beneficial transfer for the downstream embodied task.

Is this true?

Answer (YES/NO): NO